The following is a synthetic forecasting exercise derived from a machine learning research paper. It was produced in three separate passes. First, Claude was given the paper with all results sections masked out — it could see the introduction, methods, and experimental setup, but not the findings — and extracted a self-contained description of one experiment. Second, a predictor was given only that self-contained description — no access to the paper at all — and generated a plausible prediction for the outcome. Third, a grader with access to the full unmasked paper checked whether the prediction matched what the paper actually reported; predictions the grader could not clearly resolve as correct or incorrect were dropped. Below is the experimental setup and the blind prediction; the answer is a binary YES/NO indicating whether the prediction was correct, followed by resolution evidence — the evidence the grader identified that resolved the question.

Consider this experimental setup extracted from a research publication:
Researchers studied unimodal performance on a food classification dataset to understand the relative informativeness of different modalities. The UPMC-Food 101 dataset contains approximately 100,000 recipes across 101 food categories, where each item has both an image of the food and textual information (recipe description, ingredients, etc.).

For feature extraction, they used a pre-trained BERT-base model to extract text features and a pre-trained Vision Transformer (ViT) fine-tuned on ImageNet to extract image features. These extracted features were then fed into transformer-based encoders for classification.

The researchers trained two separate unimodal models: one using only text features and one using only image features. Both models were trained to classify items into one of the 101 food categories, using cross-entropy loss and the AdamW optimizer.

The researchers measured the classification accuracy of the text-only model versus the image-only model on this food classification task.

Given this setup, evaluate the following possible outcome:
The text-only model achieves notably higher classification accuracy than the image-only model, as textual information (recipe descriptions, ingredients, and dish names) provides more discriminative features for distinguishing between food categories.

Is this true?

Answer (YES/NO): YES